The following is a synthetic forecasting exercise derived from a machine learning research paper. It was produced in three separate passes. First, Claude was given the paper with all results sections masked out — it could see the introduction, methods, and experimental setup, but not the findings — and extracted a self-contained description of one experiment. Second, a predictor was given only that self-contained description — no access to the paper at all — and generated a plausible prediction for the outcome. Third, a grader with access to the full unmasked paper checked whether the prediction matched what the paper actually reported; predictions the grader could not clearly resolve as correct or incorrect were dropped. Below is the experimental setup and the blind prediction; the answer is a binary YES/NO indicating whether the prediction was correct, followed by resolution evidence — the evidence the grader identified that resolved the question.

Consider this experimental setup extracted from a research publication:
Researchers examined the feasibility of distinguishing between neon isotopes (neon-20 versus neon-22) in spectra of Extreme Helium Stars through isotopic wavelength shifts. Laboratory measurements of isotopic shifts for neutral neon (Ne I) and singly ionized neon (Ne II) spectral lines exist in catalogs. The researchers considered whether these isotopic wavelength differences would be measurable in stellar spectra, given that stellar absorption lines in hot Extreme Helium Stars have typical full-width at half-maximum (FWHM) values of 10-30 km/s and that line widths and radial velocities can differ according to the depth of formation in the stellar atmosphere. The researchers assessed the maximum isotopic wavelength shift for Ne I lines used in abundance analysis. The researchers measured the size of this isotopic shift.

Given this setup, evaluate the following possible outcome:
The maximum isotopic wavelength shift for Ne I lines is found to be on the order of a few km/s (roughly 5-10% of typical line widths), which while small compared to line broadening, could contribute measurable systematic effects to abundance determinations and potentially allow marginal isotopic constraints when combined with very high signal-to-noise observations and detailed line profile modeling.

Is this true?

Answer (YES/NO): NO